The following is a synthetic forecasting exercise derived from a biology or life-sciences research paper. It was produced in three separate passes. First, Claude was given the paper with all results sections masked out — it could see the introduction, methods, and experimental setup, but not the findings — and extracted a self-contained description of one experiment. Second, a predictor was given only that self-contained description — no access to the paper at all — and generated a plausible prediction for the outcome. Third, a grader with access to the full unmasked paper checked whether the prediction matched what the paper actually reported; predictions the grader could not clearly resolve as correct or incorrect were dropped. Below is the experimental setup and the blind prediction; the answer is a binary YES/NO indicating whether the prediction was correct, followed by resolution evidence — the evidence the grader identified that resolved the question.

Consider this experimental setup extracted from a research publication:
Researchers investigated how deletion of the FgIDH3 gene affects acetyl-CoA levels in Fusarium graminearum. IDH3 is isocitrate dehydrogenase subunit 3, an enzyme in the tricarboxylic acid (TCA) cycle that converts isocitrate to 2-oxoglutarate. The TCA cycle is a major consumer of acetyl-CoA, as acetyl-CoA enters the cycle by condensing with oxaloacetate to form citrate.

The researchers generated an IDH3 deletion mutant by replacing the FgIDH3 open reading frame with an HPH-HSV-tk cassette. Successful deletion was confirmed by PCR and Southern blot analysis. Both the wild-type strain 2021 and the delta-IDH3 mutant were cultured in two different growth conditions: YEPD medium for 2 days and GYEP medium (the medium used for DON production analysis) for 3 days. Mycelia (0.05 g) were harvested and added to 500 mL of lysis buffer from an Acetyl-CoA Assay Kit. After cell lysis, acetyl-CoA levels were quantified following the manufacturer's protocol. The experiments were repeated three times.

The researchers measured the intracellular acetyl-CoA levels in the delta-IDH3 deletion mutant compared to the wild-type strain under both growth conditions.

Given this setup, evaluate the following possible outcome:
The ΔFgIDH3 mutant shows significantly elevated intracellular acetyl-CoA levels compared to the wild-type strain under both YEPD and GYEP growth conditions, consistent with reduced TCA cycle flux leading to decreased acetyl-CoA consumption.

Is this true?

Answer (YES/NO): NO